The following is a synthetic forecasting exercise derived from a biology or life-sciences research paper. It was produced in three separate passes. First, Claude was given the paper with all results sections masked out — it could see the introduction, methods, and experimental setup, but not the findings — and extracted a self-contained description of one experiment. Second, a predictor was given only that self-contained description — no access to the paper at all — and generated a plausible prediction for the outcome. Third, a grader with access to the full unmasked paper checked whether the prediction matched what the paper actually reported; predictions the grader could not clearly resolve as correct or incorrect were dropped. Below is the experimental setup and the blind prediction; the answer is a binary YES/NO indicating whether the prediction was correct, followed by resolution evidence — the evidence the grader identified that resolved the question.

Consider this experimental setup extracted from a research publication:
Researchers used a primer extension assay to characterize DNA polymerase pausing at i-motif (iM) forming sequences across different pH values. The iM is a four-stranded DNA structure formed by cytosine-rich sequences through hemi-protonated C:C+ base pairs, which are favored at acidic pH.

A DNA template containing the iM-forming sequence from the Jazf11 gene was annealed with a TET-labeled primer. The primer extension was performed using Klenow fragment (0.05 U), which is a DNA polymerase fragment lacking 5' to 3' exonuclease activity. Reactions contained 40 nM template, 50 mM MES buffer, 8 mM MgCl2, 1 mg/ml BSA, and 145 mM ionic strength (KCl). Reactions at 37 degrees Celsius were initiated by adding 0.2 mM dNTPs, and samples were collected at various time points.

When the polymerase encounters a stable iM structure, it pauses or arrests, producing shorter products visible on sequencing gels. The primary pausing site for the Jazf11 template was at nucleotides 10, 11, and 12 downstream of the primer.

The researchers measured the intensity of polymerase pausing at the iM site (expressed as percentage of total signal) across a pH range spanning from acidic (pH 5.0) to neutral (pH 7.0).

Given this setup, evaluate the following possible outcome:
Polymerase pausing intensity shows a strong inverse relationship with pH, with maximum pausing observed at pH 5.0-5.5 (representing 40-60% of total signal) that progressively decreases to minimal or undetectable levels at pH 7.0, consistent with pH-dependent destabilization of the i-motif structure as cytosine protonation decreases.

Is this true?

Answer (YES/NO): NO